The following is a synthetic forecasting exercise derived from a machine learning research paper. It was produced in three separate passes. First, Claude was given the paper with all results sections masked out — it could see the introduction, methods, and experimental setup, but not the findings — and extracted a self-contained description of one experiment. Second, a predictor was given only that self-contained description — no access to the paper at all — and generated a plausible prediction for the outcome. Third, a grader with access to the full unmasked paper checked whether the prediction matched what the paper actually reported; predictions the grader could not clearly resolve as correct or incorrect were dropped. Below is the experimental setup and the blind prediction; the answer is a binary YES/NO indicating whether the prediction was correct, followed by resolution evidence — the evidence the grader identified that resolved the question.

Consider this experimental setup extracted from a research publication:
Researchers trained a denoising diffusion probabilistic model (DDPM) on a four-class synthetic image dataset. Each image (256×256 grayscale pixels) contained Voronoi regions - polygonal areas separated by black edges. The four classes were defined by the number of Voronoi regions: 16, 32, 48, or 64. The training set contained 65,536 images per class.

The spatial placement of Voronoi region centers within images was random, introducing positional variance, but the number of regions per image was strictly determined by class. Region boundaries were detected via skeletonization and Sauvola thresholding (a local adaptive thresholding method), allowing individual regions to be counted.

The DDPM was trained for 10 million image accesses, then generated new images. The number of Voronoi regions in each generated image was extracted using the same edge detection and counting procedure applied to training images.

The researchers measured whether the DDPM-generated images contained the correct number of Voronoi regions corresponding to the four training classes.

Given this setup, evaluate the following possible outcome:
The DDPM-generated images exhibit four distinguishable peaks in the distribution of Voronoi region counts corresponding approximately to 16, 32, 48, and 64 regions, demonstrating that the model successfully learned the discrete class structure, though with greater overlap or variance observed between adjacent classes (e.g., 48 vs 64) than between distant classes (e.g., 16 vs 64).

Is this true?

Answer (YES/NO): NO